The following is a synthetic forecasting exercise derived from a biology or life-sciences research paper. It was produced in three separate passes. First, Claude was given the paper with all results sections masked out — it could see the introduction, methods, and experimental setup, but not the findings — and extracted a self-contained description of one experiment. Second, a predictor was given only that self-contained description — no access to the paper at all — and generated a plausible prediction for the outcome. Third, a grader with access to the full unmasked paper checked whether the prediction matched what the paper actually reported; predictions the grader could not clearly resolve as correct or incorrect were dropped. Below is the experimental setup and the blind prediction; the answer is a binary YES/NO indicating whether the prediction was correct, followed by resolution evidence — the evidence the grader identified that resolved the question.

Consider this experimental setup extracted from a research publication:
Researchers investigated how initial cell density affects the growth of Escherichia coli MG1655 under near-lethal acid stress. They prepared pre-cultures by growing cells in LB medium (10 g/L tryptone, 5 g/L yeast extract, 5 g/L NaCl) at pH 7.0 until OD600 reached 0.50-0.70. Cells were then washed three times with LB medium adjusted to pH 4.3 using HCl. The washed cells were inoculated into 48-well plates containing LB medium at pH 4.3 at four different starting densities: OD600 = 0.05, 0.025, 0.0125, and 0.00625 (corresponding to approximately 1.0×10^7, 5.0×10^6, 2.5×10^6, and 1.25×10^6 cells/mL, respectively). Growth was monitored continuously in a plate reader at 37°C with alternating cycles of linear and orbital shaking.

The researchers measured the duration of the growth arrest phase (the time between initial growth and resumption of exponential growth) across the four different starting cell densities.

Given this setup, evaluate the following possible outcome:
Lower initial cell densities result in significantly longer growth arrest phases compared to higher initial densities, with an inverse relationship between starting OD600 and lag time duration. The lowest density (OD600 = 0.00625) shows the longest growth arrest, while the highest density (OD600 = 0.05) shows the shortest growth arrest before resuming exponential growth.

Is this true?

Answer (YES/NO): YES